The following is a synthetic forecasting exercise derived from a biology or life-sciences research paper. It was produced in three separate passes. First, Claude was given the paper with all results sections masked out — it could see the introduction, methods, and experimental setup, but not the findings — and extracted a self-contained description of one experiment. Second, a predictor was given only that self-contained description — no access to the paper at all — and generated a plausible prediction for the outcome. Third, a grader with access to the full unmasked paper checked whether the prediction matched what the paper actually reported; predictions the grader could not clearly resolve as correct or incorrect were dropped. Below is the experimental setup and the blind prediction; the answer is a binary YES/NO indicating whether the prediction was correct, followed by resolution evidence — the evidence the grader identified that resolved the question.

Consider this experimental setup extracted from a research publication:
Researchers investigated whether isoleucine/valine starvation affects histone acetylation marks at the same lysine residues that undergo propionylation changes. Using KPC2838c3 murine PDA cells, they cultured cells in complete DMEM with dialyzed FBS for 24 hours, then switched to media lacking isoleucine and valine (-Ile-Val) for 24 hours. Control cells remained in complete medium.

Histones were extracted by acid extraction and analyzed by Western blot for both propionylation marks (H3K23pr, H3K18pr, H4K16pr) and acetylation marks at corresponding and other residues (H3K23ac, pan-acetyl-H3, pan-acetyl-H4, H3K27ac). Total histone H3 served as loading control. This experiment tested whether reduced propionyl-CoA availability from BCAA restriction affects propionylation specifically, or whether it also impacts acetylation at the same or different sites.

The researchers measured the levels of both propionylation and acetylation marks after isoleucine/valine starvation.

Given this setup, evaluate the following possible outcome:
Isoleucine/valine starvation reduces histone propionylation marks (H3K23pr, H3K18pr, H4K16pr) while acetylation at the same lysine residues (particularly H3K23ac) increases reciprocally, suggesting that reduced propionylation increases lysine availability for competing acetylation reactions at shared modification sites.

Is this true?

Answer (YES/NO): NO